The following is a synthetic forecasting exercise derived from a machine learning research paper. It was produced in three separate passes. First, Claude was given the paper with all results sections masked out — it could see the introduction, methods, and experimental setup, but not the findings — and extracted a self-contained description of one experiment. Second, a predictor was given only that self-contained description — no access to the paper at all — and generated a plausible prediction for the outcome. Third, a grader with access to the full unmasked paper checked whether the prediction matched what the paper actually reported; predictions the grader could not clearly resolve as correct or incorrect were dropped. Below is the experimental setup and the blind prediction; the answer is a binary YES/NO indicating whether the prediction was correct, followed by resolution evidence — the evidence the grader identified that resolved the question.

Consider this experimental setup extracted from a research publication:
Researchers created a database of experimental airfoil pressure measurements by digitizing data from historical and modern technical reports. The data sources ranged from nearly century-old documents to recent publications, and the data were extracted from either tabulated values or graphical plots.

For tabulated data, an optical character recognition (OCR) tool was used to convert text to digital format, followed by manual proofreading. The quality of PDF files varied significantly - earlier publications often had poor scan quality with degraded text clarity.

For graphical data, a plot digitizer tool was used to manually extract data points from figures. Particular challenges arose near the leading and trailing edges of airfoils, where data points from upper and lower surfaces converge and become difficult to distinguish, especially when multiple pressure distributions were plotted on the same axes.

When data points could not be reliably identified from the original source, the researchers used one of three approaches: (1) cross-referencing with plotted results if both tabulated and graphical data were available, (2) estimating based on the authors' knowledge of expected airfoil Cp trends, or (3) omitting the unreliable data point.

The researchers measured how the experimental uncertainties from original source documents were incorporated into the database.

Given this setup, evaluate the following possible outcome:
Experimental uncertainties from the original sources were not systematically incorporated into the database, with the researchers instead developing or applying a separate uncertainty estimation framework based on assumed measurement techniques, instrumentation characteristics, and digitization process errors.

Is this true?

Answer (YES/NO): NO